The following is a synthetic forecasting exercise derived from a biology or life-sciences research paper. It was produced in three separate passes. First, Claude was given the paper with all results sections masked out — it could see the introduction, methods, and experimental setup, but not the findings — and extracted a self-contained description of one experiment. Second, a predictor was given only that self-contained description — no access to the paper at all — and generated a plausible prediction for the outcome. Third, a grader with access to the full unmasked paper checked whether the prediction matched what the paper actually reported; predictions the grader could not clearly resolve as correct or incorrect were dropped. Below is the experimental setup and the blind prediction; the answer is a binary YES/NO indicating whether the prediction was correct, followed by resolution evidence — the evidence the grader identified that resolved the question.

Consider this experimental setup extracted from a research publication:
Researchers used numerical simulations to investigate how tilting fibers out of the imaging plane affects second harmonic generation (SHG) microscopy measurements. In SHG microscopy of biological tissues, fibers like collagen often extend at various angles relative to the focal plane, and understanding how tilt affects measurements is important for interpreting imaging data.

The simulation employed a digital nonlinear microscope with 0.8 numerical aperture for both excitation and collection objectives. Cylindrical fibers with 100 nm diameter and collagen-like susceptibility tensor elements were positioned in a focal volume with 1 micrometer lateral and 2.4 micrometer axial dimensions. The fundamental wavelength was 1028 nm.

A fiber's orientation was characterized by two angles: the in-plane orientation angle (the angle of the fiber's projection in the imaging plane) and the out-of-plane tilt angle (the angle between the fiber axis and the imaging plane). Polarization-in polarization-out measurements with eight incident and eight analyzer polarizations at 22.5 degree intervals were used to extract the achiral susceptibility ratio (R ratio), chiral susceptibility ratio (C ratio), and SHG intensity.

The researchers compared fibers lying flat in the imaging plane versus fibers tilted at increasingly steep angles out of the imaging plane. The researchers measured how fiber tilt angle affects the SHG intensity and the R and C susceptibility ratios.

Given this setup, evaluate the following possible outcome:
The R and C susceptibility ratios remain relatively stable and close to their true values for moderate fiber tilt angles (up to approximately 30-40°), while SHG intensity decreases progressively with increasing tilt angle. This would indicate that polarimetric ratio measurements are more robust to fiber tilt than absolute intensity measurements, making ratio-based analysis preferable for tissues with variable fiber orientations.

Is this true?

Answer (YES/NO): NO